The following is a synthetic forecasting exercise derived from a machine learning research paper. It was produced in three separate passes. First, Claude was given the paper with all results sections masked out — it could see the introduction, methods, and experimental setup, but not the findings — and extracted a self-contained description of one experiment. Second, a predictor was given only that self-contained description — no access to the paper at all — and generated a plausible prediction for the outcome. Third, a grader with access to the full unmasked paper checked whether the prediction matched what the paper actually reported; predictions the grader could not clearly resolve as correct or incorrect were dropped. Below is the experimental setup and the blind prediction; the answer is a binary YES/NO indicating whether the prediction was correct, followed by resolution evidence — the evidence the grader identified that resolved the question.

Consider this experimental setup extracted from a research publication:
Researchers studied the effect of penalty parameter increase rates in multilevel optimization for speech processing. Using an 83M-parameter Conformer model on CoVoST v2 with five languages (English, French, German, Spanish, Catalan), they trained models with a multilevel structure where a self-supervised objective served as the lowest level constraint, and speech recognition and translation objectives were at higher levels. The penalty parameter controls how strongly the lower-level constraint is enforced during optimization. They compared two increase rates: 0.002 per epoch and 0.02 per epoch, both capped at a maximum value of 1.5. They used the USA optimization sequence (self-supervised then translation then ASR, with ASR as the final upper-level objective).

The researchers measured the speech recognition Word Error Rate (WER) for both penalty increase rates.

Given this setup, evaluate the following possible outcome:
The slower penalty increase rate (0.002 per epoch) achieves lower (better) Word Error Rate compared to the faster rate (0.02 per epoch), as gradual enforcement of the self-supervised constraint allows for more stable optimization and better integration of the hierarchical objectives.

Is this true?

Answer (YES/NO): YES